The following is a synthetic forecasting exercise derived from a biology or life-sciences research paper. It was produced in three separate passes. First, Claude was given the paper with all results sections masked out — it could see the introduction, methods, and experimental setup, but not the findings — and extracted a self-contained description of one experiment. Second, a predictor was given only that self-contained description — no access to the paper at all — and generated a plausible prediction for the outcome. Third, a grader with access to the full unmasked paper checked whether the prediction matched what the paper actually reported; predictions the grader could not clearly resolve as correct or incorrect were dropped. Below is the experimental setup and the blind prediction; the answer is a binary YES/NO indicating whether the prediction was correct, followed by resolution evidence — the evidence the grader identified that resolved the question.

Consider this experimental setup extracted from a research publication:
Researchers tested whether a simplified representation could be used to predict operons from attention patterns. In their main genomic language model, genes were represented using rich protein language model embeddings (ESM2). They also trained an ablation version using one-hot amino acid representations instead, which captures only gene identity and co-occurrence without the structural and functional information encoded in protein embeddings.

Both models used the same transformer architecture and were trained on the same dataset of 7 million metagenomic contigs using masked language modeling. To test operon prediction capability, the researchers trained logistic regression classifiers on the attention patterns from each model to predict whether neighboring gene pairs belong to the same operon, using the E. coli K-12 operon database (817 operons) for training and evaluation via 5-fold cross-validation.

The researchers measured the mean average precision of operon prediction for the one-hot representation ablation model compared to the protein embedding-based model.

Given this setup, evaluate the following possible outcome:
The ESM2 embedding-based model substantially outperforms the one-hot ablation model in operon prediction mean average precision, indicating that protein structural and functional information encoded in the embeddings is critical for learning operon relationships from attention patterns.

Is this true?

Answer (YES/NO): YES